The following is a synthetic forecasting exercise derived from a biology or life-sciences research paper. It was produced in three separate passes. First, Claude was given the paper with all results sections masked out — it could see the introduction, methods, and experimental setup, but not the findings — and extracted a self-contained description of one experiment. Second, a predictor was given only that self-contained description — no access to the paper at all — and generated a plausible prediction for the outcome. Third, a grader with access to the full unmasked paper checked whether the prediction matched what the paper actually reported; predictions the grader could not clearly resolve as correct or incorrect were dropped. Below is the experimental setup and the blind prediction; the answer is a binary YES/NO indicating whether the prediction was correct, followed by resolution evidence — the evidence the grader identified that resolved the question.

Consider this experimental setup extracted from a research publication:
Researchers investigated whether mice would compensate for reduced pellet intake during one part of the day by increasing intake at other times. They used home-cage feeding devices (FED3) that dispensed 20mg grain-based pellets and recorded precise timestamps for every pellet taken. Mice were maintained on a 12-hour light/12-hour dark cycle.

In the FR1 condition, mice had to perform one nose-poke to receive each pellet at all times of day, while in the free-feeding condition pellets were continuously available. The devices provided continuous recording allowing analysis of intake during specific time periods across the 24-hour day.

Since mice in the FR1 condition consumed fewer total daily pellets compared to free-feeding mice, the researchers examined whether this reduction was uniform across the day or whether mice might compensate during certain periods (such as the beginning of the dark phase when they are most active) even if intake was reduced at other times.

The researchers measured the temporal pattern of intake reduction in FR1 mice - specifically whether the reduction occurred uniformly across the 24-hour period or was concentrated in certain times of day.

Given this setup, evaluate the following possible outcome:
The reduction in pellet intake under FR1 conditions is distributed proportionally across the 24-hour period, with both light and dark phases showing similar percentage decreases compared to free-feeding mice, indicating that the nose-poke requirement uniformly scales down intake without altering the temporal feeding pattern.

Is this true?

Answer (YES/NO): YES